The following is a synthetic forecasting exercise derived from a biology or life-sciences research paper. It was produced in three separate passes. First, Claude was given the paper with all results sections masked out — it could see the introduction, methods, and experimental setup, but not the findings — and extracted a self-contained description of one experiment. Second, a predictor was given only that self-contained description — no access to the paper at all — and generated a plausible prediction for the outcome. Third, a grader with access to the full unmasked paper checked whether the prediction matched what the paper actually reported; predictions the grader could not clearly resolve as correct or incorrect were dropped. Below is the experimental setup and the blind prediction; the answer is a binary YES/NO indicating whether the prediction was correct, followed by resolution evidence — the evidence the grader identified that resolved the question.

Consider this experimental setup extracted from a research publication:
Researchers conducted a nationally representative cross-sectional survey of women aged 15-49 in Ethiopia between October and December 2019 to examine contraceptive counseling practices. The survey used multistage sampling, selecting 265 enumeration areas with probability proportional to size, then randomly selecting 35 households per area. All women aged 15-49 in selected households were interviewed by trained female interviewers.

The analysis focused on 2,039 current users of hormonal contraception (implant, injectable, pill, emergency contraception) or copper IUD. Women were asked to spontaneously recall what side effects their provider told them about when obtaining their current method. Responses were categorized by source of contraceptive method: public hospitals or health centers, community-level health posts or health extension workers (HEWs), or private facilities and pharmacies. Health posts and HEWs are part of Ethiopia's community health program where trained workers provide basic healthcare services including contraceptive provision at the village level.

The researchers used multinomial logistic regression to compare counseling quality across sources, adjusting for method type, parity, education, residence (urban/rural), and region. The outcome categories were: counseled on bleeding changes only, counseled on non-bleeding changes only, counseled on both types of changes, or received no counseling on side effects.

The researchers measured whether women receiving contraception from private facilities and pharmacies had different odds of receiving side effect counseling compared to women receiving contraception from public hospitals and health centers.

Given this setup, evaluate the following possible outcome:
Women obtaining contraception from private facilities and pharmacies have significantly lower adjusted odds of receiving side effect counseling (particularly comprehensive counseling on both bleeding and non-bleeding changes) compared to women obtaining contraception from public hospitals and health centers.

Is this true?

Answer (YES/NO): YES